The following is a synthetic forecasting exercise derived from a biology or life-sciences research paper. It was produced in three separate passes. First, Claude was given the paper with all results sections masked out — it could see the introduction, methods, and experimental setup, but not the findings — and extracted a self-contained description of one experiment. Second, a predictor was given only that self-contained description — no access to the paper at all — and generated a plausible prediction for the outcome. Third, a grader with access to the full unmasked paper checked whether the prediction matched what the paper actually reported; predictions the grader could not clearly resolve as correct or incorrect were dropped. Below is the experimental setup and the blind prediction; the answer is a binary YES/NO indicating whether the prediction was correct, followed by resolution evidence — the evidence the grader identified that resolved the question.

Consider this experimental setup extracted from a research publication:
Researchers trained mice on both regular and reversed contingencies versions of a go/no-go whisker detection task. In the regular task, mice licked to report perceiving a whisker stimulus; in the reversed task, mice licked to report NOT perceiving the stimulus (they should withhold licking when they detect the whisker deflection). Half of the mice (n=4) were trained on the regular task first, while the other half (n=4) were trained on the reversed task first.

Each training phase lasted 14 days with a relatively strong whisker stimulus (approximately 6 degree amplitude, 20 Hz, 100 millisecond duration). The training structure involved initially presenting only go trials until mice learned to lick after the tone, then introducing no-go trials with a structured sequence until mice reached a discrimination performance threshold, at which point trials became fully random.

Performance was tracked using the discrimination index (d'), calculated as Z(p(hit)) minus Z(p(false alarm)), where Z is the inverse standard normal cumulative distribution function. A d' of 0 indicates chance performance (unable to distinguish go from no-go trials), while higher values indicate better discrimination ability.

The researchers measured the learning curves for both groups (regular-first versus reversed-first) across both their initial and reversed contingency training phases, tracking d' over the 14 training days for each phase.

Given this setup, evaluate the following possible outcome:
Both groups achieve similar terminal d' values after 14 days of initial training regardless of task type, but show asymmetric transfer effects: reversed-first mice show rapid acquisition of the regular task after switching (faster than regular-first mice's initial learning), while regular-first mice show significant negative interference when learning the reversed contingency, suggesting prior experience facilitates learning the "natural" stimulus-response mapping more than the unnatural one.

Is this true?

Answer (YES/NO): NO